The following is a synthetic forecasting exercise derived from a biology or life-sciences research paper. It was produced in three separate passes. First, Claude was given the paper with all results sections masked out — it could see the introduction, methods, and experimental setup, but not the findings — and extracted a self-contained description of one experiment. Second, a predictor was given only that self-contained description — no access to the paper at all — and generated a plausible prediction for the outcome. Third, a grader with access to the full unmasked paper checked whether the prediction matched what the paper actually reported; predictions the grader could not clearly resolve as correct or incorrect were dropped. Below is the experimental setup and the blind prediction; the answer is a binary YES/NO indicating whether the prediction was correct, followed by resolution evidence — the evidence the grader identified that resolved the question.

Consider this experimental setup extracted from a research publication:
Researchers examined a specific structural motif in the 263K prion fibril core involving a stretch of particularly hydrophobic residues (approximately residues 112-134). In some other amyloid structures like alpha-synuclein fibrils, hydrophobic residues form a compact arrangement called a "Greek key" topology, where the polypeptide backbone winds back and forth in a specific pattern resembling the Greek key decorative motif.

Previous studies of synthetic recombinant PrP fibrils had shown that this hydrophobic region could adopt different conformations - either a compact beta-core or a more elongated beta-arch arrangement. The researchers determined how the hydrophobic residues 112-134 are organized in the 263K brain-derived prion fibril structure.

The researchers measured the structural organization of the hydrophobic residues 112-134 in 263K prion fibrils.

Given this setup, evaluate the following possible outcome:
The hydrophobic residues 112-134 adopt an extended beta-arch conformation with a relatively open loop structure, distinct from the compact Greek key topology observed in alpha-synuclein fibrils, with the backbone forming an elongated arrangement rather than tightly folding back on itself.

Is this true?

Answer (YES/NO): NO